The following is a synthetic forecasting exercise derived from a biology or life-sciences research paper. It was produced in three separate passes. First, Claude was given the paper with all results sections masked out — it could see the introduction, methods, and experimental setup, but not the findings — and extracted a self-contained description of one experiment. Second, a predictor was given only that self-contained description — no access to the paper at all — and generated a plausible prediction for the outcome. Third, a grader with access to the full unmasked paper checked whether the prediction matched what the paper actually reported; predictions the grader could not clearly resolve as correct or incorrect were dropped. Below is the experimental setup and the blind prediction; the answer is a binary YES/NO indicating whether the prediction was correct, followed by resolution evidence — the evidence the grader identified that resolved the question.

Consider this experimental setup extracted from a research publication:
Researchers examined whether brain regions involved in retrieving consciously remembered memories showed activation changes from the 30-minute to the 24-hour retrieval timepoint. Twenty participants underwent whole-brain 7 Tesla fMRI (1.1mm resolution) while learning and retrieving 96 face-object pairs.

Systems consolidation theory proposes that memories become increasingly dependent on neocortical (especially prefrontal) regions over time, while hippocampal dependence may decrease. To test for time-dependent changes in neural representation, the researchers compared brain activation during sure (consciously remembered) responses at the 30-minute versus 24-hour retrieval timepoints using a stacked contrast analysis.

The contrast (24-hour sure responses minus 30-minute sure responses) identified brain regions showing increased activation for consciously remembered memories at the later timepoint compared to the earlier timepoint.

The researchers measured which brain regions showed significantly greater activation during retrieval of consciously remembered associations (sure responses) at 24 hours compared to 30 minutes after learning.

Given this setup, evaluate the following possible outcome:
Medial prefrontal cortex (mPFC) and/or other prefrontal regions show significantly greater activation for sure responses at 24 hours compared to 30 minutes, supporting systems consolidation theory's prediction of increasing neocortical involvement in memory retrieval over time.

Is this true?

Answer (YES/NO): YES